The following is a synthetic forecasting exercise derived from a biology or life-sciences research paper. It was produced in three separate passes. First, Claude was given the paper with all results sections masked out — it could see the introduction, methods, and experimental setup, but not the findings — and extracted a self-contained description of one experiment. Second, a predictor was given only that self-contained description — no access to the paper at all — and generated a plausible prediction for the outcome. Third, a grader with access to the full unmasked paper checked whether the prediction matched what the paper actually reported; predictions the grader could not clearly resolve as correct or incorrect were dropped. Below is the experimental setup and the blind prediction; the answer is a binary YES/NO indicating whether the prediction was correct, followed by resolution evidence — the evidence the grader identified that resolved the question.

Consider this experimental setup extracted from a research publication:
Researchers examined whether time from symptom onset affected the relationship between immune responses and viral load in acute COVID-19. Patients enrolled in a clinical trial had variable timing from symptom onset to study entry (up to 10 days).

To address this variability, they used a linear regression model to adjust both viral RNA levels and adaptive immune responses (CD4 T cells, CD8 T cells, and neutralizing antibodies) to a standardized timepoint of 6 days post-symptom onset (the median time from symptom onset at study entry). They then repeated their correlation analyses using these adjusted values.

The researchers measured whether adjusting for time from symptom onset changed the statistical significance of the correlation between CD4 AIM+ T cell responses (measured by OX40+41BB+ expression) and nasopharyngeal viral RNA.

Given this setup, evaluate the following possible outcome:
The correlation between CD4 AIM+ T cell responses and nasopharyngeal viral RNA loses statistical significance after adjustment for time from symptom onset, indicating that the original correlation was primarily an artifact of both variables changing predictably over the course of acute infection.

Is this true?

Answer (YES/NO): NO